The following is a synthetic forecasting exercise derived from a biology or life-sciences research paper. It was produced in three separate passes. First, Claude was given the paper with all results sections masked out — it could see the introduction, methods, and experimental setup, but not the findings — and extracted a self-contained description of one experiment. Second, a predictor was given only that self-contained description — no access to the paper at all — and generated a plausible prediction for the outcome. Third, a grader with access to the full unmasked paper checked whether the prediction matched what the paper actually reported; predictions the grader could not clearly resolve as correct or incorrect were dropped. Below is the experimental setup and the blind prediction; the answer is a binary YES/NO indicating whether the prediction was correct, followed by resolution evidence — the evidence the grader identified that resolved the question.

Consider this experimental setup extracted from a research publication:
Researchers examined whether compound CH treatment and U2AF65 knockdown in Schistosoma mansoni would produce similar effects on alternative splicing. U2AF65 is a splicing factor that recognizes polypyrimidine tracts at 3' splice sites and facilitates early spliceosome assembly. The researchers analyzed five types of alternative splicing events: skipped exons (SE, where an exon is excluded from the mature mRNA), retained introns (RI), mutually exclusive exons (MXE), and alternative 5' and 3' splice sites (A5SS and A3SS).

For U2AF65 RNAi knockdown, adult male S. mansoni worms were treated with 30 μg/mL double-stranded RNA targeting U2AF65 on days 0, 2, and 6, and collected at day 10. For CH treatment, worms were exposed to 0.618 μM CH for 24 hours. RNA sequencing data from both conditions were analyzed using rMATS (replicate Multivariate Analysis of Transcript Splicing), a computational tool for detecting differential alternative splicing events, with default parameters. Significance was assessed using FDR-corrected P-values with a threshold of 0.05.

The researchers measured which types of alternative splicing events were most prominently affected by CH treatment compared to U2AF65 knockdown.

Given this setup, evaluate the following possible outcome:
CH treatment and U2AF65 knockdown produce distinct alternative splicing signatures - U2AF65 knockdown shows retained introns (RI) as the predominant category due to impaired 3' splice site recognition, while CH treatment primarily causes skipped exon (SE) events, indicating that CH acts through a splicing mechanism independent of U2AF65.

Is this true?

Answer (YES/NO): NO